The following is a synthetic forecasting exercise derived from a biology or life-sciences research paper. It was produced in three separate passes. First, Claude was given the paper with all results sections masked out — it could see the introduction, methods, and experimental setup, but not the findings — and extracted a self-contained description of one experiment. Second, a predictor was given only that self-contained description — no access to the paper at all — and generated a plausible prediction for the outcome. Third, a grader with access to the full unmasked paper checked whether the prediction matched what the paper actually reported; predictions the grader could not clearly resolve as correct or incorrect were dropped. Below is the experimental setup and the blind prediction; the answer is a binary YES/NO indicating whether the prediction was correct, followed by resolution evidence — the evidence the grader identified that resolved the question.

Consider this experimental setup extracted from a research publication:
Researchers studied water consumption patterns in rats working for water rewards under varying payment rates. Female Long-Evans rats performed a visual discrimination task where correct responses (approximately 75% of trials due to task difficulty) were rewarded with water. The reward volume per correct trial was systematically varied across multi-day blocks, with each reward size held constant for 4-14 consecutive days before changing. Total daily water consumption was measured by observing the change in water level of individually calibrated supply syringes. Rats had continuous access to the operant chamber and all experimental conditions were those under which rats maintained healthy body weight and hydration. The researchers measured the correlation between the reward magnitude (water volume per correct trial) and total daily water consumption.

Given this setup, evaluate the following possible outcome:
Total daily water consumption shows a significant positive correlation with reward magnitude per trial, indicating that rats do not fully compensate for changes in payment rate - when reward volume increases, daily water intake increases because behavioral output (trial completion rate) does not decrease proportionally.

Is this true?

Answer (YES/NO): YES